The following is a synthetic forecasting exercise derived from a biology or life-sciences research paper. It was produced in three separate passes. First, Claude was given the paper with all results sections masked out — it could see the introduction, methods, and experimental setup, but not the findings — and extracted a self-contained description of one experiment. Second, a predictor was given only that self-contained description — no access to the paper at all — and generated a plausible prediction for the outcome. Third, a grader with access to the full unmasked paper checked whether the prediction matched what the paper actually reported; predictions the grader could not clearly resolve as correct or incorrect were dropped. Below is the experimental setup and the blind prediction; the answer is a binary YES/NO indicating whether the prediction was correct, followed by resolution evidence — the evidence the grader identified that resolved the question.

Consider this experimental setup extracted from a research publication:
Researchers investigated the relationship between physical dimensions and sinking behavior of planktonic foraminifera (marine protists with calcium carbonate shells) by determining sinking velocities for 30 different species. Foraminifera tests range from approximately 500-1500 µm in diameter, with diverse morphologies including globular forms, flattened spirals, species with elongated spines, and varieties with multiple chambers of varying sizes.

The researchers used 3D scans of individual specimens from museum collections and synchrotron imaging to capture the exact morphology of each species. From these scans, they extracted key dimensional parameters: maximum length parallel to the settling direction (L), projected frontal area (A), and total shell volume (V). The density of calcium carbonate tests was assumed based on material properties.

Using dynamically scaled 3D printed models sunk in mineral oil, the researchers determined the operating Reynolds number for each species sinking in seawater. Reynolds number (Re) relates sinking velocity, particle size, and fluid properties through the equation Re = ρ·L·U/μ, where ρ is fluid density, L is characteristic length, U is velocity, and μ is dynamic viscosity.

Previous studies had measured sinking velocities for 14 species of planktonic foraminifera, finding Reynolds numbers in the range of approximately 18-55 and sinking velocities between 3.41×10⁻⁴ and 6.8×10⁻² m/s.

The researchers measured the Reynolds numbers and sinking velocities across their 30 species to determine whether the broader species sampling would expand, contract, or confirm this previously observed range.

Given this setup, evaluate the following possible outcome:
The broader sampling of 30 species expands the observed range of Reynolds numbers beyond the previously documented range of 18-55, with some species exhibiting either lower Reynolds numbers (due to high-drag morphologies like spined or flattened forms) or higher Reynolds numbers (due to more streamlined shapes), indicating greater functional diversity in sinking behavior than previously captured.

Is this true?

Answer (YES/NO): NO